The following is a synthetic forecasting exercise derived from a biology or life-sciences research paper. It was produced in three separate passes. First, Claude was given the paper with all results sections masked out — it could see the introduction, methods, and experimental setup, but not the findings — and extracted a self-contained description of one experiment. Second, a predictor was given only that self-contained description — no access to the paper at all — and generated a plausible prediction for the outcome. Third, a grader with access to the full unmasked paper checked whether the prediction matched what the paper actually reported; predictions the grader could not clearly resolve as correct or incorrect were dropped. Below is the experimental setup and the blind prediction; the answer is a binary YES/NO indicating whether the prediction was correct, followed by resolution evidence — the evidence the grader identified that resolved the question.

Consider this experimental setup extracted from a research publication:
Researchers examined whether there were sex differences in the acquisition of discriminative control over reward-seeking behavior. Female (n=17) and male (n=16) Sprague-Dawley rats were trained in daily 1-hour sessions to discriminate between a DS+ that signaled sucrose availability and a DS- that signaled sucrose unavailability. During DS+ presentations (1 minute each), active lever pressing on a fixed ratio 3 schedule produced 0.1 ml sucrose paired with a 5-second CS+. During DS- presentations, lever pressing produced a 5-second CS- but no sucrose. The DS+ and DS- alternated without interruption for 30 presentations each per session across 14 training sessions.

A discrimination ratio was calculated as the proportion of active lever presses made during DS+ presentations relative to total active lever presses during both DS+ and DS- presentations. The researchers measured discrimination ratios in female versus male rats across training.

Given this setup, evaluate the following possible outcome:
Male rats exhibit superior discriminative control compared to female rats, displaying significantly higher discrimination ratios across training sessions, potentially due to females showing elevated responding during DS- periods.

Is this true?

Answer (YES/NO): NO